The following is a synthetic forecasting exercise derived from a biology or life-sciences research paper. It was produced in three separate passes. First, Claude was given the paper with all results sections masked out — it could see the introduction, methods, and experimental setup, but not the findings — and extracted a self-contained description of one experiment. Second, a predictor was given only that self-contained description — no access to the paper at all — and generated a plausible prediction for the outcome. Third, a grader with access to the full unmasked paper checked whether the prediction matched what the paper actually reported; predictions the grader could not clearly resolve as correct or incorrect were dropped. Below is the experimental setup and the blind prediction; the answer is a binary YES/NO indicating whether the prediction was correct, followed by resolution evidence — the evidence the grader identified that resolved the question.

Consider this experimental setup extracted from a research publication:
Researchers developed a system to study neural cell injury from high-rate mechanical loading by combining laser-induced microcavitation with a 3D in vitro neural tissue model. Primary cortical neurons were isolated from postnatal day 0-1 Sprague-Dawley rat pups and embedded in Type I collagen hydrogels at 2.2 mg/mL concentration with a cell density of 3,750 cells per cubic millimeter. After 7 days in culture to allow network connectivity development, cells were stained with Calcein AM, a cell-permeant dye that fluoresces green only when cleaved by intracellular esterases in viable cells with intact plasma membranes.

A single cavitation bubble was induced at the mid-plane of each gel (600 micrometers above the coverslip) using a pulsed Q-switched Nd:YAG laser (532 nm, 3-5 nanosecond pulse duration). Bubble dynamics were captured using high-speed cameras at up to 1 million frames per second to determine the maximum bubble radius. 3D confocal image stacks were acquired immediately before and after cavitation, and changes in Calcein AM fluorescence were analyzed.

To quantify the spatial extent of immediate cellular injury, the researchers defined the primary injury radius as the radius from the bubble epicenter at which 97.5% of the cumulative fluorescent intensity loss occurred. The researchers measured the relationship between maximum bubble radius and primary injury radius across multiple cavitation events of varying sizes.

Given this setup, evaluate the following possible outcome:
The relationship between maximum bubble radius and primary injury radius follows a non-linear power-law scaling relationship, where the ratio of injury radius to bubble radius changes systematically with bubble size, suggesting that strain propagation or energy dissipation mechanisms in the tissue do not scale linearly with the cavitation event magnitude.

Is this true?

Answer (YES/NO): NO